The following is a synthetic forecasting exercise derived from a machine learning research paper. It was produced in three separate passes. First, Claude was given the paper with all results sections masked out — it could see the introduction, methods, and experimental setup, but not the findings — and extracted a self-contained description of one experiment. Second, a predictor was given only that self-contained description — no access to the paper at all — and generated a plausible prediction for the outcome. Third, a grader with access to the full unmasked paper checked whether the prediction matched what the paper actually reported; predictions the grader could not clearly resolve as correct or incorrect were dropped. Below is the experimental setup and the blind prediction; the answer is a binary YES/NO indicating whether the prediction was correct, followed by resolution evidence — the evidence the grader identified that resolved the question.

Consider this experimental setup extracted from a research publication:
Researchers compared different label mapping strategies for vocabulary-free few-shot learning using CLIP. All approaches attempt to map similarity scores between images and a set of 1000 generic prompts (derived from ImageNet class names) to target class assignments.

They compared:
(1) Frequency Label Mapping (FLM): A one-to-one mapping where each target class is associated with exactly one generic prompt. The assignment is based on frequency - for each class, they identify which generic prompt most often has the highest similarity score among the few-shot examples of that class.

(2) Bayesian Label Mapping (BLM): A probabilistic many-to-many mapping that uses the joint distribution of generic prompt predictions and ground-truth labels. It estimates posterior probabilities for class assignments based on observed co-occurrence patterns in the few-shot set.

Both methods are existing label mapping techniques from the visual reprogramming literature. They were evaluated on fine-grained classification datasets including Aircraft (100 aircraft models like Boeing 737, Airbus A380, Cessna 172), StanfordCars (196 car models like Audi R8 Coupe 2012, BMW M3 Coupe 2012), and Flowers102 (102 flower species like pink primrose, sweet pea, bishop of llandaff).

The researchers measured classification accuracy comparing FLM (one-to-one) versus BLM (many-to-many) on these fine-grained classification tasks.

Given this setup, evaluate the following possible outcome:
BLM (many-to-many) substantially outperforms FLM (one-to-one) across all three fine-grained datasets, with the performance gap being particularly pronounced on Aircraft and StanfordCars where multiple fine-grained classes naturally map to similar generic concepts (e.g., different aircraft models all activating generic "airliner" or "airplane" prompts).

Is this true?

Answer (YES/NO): NO